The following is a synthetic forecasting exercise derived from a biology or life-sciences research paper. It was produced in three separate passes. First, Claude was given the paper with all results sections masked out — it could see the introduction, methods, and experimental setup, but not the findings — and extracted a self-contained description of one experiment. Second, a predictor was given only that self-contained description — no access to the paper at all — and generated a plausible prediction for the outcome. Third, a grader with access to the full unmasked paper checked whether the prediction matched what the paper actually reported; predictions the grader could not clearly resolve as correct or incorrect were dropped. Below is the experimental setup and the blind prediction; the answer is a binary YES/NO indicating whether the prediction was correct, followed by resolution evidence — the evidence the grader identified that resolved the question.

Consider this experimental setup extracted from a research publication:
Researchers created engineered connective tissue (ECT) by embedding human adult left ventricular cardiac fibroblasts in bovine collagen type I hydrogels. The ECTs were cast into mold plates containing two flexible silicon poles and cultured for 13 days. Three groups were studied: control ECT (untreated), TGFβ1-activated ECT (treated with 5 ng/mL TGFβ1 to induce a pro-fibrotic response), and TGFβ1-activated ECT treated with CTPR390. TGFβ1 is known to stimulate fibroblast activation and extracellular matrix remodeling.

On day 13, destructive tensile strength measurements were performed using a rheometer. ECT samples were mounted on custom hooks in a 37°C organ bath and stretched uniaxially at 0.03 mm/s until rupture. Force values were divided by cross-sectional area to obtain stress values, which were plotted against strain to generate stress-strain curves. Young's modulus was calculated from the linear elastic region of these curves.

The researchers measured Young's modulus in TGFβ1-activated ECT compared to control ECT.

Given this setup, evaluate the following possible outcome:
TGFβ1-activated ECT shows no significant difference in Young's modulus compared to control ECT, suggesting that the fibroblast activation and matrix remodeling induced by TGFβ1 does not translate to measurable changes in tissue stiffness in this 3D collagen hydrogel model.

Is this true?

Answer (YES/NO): NO